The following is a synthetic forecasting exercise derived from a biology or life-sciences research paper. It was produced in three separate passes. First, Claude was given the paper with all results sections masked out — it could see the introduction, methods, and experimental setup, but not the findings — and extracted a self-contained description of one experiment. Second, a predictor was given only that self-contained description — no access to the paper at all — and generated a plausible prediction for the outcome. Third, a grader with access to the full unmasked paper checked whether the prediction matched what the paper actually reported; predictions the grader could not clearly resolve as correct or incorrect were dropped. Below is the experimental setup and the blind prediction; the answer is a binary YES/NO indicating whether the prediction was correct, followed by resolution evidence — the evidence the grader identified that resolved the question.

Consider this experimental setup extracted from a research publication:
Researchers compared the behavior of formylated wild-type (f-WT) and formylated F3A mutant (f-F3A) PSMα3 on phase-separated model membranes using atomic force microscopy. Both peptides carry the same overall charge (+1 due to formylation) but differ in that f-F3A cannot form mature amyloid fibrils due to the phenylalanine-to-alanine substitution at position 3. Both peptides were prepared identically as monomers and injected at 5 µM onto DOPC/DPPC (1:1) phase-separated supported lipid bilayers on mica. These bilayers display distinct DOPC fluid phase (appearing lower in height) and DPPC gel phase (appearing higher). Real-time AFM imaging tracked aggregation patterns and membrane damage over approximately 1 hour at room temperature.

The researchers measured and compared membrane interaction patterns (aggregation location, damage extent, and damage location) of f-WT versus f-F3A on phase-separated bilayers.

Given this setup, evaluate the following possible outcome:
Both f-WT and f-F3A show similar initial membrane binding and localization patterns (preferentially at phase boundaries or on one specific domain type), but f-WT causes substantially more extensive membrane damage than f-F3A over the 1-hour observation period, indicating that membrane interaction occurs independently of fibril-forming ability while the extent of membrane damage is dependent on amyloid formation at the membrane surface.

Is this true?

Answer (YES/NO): NO